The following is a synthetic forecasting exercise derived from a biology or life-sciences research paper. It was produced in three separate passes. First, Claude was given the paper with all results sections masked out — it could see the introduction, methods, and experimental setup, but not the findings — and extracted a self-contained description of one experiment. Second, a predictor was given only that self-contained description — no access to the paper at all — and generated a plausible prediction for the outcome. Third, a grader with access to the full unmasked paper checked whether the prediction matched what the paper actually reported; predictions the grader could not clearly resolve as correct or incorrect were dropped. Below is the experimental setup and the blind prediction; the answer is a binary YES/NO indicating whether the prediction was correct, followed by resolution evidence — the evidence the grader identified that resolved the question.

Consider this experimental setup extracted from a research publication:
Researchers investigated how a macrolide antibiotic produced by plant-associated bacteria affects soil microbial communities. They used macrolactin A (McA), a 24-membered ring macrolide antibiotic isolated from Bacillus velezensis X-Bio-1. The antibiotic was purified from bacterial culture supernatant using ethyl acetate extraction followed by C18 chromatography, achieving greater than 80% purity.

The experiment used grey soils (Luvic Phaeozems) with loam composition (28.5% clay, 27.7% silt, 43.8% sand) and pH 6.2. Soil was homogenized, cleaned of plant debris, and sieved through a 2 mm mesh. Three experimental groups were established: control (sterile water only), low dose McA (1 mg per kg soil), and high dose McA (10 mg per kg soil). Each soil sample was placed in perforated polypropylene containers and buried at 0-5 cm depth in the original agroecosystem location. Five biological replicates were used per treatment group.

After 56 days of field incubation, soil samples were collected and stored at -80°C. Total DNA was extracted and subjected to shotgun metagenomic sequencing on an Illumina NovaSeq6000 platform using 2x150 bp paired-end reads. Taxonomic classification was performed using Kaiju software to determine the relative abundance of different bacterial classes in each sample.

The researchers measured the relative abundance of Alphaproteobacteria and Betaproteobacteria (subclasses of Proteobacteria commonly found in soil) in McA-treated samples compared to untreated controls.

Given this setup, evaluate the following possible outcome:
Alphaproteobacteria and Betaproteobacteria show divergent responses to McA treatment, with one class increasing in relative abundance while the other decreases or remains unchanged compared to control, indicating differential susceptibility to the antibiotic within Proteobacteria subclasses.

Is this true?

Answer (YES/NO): NO